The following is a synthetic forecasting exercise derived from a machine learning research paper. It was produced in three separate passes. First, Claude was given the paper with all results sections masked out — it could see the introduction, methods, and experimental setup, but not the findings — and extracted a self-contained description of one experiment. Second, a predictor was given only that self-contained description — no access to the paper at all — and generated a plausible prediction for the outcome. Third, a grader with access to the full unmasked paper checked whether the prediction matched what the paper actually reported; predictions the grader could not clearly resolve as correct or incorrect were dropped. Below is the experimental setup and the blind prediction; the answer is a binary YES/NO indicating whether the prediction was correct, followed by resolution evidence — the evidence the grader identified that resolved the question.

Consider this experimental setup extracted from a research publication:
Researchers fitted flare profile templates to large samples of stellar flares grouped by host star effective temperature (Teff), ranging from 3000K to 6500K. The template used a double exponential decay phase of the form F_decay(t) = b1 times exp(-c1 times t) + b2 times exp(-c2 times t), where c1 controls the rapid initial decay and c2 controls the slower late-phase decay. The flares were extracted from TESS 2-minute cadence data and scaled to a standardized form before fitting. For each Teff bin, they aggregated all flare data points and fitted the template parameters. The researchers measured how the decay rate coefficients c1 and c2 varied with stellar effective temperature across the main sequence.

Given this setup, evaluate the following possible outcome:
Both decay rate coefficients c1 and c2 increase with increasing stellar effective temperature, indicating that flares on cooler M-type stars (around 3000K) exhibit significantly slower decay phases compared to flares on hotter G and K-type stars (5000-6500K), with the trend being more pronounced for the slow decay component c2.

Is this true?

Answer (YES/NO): NO